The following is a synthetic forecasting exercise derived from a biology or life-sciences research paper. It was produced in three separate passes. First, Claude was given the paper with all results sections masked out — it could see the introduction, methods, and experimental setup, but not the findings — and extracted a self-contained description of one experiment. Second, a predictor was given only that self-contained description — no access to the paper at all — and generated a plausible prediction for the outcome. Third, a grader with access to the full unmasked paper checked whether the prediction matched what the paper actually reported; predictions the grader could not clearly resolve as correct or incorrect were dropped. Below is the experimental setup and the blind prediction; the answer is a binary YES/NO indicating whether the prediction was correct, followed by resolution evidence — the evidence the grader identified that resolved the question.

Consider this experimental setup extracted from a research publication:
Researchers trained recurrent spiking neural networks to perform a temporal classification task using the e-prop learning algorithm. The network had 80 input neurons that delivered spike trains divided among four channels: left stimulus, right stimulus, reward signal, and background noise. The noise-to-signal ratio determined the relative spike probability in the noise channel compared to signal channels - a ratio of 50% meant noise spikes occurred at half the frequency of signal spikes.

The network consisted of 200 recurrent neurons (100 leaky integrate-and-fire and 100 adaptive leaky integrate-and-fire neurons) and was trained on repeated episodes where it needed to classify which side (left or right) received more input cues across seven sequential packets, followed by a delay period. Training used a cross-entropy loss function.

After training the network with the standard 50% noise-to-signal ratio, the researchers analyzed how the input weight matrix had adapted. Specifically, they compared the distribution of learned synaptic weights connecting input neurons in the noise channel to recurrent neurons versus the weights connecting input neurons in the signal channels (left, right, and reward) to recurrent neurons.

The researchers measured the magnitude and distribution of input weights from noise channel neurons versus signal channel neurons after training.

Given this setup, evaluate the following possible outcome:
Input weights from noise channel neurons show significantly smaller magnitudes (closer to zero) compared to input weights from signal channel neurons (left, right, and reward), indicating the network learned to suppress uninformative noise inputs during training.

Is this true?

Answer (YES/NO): YES